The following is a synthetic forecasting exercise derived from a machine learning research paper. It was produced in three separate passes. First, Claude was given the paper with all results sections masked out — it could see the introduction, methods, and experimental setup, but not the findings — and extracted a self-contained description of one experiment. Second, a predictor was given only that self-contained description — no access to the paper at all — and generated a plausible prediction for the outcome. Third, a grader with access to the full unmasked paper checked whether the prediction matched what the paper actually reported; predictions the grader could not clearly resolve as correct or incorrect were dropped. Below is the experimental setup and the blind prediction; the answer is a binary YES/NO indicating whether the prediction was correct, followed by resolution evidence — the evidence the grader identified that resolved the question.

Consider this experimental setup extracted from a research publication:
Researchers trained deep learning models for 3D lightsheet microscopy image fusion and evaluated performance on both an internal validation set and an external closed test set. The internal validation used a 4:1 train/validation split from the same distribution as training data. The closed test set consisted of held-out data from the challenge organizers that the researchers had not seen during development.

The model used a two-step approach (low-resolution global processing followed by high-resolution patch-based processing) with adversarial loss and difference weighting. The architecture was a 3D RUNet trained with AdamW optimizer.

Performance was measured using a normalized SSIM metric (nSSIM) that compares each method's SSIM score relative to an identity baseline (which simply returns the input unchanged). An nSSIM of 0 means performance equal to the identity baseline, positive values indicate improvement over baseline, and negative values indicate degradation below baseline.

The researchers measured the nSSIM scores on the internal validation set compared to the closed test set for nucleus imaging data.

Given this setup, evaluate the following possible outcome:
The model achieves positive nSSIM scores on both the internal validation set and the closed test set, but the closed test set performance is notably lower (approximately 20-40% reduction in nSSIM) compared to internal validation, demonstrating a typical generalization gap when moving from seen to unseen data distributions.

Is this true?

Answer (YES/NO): NO